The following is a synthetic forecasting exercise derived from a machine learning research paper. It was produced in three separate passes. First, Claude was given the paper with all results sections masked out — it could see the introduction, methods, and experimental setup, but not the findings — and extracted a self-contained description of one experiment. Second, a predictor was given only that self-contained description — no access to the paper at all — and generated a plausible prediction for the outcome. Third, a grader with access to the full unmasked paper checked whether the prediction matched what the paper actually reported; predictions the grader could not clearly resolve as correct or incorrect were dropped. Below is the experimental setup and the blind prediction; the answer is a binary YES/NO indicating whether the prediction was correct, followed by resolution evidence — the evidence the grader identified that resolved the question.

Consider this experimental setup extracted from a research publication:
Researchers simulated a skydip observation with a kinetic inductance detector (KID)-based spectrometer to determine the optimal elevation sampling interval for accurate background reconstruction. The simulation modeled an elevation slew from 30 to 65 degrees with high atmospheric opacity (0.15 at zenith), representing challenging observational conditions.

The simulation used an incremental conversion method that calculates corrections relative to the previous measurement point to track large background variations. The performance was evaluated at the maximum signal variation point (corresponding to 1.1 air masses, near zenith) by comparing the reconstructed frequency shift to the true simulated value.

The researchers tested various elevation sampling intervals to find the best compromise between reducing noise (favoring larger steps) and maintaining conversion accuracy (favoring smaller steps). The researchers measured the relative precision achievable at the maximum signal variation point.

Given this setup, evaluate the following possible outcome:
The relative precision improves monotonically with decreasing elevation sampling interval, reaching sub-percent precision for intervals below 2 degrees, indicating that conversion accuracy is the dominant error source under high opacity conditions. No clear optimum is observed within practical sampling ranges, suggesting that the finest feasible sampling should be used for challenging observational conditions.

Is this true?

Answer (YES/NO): NO